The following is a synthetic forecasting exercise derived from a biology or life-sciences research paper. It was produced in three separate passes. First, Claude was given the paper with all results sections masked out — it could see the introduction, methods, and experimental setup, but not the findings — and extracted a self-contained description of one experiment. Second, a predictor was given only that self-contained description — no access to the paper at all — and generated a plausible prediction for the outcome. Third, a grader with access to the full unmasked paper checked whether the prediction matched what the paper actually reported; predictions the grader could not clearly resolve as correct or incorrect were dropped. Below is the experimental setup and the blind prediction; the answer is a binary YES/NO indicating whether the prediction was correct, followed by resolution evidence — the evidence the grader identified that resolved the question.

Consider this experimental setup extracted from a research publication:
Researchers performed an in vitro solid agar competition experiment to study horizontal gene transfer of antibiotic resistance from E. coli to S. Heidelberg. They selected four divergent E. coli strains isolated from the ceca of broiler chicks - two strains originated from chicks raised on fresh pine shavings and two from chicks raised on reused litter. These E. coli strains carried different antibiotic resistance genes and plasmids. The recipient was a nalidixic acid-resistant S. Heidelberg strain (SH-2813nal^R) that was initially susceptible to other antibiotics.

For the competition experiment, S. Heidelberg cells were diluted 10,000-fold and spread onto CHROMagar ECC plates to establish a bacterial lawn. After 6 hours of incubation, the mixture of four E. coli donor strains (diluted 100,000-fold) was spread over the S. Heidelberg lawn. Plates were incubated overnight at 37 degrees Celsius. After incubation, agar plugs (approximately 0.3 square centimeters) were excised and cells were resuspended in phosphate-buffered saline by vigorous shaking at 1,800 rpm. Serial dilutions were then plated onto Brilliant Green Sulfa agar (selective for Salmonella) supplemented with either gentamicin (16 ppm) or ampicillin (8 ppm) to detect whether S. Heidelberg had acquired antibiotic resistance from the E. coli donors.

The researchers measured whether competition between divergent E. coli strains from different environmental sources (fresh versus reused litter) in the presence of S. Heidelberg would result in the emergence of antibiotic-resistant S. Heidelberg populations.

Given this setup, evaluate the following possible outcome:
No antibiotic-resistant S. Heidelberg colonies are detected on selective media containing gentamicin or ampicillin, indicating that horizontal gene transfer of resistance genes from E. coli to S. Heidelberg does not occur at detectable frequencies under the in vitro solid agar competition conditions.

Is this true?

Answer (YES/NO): NO